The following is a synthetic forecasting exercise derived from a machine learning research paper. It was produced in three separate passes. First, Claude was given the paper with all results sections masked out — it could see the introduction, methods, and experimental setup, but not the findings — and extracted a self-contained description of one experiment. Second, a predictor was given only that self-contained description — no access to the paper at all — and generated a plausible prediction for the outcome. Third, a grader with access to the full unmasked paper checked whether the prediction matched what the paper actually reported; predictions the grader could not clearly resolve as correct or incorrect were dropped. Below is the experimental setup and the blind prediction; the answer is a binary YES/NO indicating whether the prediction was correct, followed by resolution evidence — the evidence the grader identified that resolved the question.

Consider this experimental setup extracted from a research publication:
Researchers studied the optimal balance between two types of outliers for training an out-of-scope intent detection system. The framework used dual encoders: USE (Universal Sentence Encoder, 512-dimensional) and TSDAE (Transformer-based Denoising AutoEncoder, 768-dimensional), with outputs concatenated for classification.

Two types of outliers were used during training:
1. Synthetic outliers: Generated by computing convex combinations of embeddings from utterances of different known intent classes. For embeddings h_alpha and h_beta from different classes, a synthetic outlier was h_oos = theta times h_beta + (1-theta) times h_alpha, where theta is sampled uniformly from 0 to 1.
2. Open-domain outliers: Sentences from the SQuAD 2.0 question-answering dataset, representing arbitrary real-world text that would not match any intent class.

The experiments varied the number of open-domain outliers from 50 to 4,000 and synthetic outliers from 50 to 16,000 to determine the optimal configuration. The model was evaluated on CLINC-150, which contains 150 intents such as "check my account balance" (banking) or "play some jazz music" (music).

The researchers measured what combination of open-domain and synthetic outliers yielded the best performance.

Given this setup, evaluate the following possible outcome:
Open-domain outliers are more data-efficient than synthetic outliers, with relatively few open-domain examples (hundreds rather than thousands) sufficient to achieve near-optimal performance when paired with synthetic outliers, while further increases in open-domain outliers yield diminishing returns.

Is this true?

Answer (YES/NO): NO